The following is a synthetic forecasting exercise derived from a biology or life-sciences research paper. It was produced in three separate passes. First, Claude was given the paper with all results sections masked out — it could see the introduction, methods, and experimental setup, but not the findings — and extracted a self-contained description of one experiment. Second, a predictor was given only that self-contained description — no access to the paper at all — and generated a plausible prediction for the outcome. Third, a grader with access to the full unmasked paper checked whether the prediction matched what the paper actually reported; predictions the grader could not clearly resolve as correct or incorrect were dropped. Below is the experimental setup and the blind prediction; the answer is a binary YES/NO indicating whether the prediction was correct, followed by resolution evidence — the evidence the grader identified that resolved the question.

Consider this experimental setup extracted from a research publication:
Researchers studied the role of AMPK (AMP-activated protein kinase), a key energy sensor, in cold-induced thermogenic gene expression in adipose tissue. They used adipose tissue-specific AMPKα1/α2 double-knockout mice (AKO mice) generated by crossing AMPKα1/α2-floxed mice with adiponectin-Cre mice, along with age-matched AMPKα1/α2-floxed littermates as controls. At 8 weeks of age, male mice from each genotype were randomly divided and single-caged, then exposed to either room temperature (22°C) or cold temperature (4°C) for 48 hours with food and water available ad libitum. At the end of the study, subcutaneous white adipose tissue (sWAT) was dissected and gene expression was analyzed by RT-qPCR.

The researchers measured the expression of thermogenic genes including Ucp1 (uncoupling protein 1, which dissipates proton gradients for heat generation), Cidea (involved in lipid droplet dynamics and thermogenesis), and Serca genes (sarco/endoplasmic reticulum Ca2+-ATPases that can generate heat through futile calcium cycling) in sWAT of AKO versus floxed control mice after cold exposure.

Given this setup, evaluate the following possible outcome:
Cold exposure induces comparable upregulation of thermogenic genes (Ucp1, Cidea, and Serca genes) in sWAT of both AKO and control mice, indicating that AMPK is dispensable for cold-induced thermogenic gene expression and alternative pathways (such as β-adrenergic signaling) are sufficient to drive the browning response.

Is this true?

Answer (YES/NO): NO